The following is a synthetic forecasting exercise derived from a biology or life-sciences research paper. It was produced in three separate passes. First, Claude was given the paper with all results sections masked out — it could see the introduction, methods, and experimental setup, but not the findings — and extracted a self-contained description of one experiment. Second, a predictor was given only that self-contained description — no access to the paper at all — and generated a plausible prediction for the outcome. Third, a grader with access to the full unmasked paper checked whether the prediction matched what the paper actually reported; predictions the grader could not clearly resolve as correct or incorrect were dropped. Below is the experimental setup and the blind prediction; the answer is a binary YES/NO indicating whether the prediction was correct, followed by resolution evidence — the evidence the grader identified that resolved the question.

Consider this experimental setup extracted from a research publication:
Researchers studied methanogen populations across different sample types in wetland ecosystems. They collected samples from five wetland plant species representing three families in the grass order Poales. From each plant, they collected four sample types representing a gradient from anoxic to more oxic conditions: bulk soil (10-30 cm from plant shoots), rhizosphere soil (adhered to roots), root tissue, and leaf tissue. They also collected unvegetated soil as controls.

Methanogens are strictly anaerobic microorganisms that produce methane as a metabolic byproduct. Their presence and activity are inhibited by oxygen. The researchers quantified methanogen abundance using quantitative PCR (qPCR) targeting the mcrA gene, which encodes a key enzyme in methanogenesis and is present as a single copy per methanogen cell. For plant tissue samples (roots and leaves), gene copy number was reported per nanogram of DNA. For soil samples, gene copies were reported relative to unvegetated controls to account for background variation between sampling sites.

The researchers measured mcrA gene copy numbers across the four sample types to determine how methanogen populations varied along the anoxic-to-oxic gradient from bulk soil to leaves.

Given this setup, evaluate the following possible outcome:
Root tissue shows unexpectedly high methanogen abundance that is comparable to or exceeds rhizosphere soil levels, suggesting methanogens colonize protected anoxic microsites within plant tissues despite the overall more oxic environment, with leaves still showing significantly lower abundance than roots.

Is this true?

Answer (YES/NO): NO